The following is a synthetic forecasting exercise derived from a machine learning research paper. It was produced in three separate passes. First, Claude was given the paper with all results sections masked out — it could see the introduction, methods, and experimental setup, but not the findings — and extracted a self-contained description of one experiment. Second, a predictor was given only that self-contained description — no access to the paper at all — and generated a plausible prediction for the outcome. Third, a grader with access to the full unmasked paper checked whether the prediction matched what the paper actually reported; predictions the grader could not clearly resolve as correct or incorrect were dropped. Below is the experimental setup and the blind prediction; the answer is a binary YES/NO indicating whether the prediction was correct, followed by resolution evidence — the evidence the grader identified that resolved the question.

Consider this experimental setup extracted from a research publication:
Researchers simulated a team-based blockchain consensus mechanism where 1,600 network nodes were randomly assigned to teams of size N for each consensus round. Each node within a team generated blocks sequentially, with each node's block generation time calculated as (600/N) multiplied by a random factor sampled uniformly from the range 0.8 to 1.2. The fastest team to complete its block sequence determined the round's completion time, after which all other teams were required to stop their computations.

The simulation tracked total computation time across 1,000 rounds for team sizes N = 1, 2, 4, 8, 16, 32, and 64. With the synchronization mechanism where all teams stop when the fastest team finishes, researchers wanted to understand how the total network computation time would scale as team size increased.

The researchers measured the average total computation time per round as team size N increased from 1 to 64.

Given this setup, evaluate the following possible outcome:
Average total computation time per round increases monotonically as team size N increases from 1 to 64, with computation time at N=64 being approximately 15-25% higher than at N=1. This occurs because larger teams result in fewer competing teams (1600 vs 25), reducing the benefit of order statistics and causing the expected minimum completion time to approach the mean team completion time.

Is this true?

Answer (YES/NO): NO